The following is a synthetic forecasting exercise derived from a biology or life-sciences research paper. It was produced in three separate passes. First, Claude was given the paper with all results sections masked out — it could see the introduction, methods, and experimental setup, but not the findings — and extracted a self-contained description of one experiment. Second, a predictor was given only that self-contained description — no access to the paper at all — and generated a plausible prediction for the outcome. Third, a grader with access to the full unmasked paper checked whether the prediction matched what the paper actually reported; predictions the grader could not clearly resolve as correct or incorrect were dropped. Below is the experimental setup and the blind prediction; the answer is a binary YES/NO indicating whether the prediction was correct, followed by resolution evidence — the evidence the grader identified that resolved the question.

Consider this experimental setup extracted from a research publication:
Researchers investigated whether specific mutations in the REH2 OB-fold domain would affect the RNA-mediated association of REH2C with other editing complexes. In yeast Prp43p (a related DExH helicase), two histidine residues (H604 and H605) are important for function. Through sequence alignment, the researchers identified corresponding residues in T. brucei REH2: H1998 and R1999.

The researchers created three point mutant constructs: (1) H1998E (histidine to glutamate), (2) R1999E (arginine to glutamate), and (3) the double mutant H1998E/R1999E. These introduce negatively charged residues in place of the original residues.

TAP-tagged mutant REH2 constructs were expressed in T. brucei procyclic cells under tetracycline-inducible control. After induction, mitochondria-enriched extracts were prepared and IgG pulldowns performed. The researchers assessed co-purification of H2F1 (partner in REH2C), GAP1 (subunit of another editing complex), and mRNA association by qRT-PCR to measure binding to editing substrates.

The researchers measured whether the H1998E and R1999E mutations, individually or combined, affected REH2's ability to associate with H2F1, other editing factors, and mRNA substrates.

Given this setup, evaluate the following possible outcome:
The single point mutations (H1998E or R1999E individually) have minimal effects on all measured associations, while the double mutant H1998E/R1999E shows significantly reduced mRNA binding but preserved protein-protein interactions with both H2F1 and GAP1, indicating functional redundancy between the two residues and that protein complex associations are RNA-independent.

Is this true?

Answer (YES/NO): NO